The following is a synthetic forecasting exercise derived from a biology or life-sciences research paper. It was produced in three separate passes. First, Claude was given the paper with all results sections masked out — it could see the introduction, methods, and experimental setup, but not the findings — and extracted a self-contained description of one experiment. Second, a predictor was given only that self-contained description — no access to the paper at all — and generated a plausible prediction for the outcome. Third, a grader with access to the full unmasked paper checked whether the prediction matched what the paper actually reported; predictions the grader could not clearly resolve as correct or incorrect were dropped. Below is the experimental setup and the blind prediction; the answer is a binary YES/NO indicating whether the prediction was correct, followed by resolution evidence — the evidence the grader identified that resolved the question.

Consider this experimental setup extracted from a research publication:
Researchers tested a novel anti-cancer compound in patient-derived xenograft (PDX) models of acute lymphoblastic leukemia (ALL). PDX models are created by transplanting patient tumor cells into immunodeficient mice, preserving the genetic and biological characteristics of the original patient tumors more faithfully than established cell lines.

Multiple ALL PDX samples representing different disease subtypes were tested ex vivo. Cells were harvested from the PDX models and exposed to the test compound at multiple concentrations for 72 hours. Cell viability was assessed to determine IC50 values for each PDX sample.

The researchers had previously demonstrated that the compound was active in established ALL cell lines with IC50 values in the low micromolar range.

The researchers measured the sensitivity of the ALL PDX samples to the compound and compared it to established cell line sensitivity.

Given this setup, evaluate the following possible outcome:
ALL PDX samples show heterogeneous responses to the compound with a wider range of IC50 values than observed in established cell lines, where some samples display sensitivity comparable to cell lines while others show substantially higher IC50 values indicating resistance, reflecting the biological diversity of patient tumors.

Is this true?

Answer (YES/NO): NO